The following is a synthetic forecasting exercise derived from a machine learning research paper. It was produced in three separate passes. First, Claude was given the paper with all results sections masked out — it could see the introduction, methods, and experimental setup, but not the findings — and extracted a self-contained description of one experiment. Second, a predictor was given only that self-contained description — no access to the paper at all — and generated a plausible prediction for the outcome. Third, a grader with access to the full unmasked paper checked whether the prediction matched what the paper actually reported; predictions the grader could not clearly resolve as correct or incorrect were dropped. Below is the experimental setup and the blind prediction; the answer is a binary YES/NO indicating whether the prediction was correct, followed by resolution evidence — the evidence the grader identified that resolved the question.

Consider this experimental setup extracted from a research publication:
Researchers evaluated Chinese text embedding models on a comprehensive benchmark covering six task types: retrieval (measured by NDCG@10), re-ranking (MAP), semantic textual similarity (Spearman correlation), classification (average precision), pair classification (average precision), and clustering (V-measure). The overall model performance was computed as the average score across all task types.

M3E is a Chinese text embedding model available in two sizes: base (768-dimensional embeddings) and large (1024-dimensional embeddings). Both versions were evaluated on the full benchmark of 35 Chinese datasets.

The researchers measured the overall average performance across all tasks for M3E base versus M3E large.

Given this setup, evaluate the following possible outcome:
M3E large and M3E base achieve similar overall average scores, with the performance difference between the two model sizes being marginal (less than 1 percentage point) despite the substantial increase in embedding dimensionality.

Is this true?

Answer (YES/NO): YES